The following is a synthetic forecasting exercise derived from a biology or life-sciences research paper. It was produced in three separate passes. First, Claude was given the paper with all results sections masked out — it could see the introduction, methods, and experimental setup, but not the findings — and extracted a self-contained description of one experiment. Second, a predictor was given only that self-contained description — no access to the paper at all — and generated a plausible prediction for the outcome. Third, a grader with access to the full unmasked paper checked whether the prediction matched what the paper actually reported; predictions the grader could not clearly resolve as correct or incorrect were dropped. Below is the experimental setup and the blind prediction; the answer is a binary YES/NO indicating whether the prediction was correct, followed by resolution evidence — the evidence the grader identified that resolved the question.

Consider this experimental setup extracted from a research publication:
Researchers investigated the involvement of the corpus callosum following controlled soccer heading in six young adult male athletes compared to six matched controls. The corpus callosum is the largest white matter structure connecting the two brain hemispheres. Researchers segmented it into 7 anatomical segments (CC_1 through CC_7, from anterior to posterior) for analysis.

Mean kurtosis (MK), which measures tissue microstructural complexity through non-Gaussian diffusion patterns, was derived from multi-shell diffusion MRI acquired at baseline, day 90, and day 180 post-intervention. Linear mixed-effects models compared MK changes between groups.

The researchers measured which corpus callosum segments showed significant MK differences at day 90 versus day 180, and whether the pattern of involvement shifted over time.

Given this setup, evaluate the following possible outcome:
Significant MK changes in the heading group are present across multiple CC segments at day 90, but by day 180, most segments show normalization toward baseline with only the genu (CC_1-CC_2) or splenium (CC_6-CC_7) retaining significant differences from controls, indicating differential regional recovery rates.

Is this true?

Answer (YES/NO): NO